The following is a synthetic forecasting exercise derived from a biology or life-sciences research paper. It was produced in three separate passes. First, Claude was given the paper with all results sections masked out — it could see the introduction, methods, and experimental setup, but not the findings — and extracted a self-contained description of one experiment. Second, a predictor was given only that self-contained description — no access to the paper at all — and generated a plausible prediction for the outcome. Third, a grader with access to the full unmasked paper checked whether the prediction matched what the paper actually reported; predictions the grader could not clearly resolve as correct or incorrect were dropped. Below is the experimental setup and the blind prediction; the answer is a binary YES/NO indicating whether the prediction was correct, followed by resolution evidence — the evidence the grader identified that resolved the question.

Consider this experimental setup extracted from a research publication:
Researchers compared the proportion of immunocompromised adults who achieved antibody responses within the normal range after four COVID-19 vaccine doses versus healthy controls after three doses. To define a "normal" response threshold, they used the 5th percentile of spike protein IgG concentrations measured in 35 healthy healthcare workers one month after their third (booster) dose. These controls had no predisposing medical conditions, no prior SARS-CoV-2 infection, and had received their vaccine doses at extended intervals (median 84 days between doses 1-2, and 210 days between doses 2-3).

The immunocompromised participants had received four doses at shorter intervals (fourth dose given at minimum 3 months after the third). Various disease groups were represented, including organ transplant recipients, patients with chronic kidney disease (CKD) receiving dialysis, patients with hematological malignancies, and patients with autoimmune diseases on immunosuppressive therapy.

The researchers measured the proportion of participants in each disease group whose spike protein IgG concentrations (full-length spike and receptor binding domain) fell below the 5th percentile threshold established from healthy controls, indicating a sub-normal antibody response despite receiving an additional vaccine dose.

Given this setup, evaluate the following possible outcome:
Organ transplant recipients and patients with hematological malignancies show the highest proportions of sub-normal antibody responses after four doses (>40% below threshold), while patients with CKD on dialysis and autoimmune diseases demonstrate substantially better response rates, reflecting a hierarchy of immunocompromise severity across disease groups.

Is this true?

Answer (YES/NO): NO